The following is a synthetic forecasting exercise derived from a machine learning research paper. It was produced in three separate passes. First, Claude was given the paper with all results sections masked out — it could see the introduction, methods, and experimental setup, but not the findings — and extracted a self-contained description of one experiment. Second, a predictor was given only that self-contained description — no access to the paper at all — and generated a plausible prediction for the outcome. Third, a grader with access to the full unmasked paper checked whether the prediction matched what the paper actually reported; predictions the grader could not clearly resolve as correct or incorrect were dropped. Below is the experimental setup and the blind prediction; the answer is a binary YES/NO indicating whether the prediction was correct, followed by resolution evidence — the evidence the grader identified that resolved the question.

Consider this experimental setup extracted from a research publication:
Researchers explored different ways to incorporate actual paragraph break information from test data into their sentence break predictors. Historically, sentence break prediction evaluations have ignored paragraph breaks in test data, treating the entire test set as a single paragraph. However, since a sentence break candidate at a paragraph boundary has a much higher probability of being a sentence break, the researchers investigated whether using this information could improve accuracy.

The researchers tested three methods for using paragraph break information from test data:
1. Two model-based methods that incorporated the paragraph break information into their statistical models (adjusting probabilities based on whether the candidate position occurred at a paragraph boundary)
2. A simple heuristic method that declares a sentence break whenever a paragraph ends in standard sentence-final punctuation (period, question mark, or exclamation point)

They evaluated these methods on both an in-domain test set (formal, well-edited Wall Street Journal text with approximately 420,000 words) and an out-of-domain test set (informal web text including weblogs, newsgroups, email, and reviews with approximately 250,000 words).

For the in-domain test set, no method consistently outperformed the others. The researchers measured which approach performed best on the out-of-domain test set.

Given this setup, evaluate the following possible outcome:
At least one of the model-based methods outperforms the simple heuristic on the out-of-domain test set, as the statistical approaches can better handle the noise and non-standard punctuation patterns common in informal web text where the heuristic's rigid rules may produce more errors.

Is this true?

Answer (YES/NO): NO